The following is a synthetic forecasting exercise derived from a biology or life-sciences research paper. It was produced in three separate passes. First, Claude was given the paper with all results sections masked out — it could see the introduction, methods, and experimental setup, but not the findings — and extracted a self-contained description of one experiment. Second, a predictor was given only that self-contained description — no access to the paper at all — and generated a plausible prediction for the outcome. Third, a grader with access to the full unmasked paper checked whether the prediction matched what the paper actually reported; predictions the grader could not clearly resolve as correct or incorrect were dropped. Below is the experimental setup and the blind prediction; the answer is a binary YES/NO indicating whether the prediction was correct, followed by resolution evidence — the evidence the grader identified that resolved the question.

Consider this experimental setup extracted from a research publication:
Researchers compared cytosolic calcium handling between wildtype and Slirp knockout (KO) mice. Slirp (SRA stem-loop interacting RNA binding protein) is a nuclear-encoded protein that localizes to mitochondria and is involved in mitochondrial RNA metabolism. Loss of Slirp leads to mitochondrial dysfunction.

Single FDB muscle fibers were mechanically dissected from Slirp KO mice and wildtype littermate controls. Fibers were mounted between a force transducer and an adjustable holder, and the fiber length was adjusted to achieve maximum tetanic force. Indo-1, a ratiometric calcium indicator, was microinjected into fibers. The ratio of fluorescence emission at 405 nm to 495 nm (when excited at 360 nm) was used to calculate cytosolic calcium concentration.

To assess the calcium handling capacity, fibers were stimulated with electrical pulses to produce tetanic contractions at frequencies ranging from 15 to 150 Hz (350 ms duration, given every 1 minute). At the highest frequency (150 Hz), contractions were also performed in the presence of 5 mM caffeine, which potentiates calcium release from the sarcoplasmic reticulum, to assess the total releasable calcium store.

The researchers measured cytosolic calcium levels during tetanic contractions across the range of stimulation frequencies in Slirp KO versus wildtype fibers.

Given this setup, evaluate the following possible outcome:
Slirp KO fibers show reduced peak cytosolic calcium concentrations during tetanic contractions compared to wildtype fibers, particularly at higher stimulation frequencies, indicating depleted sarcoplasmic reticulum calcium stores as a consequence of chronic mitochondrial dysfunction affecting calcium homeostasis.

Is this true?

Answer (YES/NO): YES